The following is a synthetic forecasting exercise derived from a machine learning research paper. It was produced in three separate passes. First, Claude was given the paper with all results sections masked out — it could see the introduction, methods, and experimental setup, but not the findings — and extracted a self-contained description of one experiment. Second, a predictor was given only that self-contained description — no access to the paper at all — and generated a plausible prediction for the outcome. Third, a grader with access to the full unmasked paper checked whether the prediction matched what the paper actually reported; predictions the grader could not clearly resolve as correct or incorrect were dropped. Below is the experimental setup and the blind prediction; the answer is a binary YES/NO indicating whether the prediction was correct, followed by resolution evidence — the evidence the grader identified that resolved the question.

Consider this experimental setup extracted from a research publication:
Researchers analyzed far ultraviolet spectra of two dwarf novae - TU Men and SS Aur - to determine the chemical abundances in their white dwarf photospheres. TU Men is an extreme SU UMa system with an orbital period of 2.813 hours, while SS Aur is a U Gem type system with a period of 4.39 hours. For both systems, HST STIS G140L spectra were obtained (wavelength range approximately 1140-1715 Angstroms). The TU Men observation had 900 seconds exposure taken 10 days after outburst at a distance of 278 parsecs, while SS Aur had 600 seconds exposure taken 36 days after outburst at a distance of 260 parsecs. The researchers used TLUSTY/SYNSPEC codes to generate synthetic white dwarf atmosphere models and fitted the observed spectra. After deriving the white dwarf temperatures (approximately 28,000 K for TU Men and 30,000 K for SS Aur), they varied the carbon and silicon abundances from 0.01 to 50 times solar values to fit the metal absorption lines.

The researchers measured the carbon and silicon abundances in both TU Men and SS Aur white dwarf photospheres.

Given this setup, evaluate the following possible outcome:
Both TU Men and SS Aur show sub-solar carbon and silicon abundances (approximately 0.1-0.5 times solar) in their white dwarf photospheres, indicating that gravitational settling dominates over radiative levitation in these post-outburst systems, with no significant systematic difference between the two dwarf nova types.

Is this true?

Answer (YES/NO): NO